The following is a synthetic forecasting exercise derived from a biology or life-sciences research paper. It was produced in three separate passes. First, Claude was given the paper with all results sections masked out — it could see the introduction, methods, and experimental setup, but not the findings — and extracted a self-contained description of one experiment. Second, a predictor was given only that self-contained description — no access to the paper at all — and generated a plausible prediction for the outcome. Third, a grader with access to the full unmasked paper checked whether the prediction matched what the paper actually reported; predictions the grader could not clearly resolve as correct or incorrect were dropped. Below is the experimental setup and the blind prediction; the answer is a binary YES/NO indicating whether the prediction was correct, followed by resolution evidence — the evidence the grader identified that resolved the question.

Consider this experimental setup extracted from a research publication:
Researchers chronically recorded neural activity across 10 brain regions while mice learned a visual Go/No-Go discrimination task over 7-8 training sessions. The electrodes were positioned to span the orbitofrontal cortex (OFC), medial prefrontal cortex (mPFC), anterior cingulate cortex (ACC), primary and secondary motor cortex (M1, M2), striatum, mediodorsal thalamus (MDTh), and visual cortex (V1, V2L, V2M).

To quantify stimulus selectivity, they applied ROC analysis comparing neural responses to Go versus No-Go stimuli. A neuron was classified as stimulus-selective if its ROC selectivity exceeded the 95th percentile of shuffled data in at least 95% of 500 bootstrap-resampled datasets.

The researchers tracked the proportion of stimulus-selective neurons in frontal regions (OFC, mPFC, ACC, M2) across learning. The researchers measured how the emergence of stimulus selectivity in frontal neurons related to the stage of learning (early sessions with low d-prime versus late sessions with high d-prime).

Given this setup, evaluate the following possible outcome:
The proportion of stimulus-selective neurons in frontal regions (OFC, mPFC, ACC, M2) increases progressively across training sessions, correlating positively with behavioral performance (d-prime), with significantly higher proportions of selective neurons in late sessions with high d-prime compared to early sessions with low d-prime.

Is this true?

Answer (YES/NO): NO